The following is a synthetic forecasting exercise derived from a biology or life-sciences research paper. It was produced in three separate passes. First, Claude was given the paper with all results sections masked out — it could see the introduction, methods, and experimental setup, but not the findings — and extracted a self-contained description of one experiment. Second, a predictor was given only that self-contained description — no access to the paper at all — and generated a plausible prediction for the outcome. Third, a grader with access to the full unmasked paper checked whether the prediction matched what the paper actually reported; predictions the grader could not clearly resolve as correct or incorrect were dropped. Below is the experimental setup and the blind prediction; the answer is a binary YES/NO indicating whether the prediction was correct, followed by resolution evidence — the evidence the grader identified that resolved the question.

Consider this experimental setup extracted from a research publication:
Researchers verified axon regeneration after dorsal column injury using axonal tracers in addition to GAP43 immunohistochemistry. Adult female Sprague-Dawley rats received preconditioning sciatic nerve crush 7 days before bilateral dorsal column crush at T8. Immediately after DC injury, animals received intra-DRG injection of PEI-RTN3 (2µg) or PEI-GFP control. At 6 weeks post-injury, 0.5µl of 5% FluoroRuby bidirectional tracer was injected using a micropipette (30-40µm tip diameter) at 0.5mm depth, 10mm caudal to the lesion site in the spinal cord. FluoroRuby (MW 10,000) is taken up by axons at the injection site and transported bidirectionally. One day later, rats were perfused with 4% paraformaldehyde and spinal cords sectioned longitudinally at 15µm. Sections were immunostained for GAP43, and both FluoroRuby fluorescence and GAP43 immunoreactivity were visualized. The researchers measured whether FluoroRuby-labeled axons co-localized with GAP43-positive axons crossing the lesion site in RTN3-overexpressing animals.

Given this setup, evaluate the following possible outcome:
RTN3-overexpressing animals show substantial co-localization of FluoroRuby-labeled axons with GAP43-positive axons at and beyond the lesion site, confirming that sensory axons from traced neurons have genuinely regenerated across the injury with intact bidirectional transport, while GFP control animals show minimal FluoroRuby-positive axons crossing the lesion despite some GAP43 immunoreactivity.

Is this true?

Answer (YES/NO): NO